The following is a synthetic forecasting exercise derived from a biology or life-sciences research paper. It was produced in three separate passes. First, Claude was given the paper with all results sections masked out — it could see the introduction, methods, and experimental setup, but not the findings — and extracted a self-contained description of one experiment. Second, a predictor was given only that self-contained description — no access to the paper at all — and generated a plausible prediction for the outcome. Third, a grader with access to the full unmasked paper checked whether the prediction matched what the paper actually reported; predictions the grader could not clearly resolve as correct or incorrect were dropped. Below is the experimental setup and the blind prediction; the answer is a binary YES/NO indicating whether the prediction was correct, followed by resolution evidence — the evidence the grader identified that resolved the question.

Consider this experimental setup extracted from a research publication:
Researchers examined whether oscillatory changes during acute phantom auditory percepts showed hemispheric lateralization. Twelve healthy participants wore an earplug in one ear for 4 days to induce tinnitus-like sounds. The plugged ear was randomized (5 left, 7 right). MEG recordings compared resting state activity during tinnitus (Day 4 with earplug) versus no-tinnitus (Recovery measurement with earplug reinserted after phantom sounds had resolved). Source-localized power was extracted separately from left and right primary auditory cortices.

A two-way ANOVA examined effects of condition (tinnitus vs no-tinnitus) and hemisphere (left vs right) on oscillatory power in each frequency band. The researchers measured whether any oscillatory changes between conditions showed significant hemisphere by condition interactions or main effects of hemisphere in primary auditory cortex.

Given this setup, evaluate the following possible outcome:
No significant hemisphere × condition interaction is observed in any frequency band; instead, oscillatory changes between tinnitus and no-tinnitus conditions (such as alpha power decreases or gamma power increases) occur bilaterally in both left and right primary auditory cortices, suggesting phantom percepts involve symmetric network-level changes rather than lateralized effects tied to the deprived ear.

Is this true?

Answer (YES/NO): YES